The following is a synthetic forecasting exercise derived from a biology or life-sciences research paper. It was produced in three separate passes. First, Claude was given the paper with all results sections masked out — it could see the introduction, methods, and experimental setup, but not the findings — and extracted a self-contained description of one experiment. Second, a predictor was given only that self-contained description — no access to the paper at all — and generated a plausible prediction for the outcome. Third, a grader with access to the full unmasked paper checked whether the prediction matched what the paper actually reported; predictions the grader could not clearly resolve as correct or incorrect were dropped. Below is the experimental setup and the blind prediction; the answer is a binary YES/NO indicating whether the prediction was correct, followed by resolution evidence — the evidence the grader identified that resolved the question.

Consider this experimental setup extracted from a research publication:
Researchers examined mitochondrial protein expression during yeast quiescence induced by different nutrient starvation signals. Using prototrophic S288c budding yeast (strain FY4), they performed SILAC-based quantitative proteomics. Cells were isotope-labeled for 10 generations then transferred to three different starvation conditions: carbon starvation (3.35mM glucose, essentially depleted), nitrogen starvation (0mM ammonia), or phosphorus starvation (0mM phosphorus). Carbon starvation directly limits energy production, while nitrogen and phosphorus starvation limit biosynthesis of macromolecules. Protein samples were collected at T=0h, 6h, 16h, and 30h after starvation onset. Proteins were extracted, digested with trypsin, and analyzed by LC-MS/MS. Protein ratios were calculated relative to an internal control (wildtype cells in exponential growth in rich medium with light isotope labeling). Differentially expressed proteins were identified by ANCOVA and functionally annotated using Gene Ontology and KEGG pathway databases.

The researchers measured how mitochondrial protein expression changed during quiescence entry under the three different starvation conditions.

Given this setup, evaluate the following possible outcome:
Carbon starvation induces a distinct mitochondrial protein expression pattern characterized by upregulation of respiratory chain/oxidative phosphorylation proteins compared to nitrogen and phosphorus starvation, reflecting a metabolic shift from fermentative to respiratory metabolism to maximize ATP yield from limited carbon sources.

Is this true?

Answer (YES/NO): NO